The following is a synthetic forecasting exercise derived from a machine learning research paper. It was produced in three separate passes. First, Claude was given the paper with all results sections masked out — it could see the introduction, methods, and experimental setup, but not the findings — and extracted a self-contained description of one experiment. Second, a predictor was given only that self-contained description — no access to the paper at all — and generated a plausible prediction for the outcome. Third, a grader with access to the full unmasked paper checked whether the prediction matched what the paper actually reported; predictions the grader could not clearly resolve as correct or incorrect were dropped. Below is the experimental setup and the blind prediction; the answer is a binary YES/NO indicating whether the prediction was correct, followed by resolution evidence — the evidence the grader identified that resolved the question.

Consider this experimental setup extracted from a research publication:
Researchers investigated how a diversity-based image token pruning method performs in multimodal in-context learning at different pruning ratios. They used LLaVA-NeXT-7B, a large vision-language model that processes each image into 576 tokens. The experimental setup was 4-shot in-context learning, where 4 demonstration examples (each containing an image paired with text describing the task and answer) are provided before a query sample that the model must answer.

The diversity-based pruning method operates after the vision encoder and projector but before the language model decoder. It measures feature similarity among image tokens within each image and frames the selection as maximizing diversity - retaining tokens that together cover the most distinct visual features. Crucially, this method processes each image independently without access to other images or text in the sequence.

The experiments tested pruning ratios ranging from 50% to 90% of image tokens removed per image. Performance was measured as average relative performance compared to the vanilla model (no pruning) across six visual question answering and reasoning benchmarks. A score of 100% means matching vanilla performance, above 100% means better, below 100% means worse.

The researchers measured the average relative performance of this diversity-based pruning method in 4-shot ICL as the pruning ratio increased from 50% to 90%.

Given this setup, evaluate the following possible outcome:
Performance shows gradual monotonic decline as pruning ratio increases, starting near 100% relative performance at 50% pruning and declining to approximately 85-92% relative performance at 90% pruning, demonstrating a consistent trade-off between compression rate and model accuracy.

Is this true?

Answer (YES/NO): NO